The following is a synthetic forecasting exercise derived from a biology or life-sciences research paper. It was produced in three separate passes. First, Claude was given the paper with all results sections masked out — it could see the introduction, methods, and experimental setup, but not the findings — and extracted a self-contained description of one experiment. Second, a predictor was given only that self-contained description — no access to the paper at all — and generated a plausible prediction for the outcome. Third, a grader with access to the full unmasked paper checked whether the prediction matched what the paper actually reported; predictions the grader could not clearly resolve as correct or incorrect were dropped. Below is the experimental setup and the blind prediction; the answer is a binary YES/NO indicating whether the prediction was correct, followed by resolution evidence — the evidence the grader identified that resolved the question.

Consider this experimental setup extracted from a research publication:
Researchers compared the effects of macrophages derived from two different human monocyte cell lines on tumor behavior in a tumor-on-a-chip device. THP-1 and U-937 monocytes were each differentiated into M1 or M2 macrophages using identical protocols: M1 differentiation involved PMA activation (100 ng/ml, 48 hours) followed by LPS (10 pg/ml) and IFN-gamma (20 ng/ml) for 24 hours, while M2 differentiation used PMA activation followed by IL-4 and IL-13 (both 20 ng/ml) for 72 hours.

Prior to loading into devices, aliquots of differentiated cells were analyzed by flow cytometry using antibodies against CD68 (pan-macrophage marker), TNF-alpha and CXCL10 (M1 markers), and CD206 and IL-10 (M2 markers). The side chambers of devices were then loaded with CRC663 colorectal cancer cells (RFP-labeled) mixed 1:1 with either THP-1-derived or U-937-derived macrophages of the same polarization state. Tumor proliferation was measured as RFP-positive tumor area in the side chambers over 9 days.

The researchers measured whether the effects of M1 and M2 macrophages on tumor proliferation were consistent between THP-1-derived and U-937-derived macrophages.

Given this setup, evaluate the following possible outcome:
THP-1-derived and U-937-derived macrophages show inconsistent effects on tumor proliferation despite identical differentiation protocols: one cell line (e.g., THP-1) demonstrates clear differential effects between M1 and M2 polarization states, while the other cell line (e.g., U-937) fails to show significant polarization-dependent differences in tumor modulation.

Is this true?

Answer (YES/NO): NO